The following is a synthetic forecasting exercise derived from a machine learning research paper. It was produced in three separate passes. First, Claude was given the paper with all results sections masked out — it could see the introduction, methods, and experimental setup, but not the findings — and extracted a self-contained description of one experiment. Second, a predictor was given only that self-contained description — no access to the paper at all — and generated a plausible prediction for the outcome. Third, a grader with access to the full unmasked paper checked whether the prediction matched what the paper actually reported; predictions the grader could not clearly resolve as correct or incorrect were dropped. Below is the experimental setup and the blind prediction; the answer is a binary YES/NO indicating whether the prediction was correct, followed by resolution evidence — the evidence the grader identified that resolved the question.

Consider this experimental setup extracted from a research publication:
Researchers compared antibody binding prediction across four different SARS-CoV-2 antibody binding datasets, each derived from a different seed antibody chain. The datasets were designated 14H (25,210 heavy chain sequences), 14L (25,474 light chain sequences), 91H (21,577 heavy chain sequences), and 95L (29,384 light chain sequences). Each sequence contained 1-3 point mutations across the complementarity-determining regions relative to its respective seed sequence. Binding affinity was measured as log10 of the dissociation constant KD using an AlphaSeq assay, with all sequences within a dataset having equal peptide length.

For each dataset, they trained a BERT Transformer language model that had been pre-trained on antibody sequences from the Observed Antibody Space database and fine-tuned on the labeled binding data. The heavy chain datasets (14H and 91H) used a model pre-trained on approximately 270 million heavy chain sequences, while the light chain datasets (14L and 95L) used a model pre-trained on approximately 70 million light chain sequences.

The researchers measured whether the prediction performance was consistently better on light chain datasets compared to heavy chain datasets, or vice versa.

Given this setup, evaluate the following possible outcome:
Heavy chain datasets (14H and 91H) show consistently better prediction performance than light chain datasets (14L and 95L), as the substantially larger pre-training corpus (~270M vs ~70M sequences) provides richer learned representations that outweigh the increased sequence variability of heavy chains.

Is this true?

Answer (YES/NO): NO